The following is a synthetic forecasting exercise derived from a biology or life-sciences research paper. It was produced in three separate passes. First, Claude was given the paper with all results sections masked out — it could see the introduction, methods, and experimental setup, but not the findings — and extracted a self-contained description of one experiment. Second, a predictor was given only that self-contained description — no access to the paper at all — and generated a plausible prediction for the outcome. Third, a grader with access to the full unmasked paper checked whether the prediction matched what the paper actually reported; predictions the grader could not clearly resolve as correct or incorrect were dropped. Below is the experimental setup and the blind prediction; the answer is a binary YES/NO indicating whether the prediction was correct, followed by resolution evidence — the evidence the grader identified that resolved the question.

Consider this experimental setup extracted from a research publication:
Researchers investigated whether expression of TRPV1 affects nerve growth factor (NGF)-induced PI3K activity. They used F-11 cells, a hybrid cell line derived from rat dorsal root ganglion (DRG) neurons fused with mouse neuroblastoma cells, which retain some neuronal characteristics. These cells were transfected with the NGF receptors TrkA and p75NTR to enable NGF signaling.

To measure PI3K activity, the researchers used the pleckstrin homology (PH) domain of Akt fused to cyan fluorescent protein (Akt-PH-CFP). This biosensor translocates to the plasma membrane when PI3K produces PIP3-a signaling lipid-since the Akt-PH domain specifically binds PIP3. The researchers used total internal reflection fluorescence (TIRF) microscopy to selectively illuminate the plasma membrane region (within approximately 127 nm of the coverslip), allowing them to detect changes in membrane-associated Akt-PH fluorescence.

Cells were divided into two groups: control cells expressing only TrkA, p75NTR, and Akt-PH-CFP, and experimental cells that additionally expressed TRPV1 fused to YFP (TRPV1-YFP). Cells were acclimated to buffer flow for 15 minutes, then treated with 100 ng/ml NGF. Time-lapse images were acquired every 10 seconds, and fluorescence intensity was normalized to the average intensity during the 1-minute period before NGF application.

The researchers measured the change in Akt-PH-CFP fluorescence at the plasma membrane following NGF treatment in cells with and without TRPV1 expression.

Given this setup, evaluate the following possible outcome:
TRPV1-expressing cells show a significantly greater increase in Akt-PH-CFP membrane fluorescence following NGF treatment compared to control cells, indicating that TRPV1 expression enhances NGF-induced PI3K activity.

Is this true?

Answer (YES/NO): YES